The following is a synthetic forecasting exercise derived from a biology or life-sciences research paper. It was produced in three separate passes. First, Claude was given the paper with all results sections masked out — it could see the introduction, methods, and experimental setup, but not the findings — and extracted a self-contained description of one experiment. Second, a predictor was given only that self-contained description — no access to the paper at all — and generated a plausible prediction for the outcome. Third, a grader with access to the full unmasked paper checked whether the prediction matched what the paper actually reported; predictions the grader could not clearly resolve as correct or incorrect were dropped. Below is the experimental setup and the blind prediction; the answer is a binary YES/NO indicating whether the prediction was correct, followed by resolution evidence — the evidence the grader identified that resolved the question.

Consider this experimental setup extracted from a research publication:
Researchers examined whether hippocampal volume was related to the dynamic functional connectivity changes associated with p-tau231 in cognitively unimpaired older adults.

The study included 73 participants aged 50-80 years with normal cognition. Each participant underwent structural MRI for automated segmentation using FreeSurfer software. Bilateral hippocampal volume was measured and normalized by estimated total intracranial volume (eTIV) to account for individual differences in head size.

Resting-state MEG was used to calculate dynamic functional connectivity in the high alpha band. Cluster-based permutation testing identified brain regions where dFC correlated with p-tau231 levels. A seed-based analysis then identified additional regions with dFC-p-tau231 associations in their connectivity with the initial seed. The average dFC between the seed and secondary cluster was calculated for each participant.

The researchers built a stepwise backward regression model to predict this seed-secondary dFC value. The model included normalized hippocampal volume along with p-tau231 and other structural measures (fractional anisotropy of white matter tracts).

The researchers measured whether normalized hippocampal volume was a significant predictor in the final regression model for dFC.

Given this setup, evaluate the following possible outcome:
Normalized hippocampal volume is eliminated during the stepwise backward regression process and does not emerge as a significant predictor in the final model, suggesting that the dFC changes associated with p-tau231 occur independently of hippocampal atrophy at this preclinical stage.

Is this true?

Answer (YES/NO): YES